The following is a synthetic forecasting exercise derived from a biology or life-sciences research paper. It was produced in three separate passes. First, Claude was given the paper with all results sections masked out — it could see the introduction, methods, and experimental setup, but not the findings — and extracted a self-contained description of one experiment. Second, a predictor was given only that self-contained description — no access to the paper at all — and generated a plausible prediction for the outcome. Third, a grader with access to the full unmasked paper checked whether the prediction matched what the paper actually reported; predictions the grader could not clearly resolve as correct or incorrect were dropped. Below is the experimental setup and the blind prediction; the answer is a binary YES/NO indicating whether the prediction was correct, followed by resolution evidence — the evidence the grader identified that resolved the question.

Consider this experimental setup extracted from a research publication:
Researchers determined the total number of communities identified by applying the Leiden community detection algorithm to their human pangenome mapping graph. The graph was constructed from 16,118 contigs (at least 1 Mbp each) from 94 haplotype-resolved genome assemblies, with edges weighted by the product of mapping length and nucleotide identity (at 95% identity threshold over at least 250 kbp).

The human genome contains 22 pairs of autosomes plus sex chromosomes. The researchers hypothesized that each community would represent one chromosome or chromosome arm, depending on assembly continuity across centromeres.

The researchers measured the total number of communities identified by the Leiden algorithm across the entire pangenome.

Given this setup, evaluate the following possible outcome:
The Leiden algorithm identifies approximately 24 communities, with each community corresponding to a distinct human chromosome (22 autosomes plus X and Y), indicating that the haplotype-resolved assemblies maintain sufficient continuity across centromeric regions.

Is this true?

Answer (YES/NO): NO